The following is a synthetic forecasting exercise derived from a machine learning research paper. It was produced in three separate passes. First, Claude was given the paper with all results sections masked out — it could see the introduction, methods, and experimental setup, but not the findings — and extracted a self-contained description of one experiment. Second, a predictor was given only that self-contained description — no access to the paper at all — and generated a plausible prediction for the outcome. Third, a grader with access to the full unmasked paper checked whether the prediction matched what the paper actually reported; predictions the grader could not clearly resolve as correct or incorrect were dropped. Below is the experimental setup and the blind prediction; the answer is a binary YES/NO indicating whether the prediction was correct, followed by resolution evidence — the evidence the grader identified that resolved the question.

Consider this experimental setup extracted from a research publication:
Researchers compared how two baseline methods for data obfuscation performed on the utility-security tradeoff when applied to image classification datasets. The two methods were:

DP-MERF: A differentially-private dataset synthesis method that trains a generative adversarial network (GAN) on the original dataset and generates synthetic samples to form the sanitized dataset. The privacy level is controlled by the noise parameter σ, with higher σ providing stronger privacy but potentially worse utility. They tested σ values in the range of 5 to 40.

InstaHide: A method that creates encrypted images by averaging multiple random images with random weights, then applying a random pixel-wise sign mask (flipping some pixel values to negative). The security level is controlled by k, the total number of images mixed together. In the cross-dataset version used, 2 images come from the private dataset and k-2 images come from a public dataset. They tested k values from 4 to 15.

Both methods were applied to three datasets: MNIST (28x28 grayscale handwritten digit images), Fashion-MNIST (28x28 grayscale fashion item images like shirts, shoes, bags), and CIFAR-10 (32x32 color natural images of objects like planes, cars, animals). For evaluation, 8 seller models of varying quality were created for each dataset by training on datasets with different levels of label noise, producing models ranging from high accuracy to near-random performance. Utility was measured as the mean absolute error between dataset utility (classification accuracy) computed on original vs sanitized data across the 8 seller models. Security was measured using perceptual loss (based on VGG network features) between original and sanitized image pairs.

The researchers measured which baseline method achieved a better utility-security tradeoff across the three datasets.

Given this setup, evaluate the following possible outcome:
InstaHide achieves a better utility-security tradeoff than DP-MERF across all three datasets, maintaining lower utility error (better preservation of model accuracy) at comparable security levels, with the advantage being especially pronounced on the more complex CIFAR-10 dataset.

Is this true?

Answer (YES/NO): NO